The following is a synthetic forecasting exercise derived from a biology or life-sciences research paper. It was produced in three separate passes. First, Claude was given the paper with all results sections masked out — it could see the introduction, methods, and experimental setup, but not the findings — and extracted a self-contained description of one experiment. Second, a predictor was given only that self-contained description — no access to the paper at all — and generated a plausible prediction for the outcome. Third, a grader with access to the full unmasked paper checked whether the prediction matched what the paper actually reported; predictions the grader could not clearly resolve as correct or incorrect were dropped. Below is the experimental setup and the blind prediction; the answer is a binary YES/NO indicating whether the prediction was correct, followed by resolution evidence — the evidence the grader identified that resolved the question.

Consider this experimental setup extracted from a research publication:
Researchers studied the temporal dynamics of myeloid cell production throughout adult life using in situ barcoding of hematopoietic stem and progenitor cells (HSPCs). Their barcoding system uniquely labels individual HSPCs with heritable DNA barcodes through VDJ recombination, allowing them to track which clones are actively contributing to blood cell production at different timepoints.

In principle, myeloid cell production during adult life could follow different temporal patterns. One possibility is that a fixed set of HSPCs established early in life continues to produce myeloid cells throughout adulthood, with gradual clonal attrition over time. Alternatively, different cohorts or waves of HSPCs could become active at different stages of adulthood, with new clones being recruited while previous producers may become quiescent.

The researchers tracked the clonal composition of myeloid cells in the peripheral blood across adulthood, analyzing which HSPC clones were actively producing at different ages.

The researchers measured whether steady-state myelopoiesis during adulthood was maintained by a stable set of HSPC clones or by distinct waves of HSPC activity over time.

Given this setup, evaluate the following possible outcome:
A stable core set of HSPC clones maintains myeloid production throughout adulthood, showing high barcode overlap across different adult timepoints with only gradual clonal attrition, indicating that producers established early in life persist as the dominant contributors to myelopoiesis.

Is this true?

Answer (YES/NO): NO